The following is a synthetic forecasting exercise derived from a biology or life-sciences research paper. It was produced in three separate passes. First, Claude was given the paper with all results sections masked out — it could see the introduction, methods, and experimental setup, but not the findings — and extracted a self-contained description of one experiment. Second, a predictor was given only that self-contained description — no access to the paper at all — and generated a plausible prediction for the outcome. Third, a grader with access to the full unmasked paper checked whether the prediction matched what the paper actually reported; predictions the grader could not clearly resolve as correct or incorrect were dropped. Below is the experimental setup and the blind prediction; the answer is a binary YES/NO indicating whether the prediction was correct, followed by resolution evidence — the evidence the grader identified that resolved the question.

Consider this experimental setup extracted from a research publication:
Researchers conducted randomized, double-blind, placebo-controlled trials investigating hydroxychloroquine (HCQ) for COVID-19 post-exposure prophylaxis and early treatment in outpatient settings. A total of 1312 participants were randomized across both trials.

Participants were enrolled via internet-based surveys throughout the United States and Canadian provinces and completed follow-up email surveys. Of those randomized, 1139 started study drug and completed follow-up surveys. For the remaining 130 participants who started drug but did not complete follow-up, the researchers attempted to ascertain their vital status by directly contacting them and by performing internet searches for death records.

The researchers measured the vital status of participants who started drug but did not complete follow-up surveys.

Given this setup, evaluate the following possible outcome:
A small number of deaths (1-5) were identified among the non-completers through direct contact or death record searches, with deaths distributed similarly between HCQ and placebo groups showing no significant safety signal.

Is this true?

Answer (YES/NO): NO